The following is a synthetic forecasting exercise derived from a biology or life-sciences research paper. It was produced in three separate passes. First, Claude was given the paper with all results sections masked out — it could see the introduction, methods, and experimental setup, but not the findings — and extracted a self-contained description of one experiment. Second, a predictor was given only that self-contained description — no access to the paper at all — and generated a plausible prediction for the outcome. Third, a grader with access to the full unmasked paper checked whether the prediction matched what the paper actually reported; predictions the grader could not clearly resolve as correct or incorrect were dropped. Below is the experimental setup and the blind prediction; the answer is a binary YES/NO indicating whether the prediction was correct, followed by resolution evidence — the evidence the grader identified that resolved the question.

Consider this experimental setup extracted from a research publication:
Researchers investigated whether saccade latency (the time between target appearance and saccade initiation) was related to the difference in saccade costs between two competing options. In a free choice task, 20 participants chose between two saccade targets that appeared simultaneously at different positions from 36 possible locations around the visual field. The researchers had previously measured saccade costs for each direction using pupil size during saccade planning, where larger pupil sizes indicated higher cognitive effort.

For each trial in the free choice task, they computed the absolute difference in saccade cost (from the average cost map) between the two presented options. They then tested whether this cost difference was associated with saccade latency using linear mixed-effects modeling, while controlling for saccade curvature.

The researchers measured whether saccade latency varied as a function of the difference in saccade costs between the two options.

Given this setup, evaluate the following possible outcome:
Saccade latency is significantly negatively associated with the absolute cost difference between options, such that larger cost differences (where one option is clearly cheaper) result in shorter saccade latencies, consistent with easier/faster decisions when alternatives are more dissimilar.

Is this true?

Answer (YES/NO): NO